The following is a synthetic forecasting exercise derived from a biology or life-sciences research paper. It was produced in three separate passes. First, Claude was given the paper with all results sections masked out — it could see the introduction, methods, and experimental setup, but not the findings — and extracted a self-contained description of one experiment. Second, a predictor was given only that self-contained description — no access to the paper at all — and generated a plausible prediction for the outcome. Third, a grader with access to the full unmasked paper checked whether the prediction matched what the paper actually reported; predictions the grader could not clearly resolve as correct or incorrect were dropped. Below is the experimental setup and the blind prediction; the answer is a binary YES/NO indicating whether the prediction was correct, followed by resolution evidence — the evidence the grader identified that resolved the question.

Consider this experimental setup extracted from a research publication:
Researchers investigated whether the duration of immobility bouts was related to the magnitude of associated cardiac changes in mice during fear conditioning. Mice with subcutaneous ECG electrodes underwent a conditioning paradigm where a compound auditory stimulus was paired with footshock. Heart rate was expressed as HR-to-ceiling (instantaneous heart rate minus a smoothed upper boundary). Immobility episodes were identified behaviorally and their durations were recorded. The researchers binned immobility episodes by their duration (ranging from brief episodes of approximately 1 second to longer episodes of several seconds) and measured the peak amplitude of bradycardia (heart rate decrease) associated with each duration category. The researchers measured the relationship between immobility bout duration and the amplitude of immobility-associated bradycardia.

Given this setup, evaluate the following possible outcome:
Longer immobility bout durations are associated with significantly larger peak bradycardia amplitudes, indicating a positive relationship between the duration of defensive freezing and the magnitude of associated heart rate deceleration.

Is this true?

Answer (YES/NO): YES